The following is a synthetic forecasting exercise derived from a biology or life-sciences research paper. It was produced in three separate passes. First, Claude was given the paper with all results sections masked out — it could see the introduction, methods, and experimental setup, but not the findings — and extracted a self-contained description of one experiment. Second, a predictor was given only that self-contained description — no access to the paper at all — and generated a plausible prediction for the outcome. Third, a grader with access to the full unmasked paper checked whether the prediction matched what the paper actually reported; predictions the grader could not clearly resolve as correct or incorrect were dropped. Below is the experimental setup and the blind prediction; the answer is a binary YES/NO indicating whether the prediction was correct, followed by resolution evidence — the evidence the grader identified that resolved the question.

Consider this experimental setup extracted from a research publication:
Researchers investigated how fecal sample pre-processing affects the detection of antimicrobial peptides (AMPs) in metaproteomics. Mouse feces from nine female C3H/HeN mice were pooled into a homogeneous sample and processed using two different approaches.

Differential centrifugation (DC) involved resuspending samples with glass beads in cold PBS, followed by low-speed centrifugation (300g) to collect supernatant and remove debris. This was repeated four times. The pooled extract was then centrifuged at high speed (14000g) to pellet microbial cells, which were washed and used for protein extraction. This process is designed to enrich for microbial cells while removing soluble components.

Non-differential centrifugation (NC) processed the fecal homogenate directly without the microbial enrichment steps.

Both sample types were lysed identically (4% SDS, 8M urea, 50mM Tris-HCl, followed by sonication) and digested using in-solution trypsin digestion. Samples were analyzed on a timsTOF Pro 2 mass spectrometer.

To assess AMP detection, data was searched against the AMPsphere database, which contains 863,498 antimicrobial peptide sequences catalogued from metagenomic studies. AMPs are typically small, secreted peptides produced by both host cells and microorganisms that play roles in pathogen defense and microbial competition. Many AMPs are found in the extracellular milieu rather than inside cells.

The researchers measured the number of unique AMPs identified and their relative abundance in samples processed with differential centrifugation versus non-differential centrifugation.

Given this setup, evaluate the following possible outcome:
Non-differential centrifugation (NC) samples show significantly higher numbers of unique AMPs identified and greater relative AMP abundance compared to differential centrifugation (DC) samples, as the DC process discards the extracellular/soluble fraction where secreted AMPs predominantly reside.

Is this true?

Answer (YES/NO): YES